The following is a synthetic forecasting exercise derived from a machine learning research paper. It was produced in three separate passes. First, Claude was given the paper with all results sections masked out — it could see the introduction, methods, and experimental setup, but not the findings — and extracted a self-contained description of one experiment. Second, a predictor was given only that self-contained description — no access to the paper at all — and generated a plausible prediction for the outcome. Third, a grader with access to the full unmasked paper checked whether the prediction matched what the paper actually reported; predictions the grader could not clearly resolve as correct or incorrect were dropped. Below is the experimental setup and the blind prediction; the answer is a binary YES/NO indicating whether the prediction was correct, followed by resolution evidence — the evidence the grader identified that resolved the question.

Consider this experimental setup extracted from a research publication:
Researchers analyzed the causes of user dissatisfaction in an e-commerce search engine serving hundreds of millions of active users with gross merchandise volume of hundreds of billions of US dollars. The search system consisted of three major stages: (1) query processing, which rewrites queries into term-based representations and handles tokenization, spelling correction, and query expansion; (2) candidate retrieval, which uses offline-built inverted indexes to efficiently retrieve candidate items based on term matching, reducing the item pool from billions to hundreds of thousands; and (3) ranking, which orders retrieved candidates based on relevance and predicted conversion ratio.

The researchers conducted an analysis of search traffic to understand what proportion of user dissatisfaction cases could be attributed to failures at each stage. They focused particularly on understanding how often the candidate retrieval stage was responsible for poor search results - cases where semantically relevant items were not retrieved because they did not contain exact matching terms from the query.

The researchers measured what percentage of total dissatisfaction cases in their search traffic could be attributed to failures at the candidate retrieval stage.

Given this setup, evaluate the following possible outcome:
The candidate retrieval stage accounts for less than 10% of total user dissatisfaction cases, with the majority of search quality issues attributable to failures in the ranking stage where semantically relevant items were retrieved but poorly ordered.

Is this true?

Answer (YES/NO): NO